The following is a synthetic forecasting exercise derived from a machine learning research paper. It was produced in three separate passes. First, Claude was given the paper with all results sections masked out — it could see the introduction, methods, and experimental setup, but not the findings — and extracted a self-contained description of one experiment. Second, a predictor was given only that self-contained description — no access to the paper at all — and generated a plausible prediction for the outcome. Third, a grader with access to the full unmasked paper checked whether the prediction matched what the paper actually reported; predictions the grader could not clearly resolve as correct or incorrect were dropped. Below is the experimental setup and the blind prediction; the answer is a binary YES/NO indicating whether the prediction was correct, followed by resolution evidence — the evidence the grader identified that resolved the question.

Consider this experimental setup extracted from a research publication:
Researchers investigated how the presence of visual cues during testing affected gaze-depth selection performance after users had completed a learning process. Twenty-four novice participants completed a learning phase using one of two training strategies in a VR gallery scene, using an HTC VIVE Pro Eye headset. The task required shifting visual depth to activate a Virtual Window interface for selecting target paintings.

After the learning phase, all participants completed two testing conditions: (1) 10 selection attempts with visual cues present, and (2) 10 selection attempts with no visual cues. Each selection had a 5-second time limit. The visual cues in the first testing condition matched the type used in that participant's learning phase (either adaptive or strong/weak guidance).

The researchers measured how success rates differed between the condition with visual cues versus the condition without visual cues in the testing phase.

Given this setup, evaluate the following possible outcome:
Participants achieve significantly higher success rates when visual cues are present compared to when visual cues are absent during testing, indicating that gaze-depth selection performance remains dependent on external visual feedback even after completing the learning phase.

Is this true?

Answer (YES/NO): NO